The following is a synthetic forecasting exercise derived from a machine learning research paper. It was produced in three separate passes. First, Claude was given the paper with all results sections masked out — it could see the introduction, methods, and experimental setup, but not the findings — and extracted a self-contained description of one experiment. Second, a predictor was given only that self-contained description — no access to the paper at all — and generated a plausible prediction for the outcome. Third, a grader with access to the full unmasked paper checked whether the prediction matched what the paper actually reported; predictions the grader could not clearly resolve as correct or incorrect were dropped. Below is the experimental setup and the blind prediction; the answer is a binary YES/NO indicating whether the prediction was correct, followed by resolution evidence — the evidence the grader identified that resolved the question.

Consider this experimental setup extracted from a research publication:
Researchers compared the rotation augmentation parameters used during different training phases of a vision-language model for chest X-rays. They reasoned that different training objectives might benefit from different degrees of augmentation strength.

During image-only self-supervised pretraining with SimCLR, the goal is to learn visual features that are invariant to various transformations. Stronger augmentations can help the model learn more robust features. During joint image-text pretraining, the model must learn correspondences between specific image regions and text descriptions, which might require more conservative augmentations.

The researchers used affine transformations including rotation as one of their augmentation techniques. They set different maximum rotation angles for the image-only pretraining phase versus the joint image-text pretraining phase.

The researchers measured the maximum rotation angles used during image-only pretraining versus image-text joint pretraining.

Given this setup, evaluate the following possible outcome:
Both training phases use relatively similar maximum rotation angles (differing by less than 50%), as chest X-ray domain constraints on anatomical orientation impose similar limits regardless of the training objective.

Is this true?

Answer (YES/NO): NO